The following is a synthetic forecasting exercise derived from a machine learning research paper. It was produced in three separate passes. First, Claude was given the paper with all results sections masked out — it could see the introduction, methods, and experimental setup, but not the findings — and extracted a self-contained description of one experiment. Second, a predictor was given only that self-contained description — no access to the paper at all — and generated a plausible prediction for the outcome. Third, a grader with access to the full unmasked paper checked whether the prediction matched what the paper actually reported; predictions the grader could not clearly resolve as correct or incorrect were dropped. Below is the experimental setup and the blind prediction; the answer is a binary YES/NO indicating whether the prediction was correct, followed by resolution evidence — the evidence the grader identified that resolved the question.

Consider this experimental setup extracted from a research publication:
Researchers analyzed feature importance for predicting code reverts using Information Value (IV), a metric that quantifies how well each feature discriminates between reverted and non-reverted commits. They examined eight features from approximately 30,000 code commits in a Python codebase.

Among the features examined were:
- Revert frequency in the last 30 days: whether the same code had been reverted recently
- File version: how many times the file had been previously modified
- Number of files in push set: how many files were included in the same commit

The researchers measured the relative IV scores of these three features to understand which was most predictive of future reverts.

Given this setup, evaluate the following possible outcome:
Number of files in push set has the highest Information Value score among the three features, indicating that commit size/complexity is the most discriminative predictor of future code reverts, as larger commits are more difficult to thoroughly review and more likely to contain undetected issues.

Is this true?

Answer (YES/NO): NO